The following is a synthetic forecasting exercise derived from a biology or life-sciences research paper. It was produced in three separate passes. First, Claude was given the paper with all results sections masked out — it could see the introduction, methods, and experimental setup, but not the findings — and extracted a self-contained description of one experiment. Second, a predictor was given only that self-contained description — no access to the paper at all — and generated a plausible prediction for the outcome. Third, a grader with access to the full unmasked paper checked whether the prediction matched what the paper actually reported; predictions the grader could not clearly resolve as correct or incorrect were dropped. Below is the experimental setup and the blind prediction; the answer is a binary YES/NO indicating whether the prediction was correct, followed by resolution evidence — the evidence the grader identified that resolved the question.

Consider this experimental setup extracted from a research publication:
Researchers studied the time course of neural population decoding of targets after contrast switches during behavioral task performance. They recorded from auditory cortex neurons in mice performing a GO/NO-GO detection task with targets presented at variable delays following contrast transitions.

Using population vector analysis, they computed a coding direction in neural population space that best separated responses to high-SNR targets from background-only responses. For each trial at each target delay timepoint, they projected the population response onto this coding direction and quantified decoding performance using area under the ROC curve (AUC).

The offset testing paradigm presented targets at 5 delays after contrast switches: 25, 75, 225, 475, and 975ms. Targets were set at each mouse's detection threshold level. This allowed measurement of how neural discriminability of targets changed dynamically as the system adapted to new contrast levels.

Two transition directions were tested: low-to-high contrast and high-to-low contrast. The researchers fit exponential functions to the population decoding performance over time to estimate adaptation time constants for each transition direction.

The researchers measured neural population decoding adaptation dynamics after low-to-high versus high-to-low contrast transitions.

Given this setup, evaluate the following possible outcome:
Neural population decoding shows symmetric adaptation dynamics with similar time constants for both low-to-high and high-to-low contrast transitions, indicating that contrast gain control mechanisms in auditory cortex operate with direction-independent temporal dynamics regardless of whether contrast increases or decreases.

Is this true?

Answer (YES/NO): NO